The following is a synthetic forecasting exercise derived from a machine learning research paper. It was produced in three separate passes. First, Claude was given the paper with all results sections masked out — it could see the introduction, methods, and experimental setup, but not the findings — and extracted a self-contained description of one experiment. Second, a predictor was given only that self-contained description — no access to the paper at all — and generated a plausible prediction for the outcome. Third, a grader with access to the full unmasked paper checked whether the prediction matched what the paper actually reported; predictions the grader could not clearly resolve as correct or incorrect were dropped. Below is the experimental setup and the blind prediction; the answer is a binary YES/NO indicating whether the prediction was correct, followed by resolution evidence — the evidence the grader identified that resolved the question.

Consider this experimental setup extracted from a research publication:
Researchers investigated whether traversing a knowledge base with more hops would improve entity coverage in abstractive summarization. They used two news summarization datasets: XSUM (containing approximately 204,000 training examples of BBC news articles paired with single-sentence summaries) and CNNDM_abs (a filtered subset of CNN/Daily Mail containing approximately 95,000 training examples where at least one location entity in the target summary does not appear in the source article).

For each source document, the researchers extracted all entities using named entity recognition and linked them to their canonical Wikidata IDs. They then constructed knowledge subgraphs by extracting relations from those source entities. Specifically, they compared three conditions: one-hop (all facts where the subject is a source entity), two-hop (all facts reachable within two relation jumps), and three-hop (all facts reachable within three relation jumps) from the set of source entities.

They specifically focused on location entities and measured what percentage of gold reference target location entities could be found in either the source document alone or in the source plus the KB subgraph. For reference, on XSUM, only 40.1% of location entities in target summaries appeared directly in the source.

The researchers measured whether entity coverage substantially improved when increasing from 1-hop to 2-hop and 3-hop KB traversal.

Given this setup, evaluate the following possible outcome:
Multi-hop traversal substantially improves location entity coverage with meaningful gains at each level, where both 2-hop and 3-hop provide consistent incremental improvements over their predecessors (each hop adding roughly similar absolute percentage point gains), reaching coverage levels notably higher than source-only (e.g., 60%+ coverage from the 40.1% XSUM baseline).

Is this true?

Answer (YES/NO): NO